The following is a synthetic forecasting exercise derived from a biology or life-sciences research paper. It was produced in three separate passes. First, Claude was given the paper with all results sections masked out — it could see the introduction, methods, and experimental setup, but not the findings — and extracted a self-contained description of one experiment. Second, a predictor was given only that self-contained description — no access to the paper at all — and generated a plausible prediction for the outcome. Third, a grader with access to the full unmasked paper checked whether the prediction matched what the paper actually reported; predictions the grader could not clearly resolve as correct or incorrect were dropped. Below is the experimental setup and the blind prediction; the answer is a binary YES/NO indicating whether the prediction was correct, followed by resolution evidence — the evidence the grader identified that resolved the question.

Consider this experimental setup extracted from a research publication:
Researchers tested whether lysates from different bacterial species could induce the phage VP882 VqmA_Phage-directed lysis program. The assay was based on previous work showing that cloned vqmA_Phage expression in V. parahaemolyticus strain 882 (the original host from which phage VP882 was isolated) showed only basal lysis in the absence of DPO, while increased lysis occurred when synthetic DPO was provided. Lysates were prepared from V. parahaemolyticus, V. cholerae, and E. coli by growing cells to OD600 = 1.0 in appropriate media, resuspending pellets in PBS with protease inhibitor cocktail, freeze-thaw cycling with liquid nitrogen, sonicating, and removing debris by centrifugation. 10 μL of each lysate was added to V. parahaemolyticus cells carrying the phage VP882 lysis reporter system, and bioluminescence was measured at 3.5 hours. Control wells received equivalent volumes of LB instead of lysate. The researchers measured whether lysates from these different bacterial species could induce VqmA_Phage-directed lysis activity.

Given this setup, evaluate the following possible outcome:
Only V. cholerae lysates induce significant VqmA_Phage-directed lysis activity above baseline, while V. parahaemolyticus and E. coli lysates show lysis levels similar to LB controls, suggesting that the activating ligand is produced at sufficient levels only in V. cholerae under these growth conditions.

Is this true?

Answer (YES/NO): NO